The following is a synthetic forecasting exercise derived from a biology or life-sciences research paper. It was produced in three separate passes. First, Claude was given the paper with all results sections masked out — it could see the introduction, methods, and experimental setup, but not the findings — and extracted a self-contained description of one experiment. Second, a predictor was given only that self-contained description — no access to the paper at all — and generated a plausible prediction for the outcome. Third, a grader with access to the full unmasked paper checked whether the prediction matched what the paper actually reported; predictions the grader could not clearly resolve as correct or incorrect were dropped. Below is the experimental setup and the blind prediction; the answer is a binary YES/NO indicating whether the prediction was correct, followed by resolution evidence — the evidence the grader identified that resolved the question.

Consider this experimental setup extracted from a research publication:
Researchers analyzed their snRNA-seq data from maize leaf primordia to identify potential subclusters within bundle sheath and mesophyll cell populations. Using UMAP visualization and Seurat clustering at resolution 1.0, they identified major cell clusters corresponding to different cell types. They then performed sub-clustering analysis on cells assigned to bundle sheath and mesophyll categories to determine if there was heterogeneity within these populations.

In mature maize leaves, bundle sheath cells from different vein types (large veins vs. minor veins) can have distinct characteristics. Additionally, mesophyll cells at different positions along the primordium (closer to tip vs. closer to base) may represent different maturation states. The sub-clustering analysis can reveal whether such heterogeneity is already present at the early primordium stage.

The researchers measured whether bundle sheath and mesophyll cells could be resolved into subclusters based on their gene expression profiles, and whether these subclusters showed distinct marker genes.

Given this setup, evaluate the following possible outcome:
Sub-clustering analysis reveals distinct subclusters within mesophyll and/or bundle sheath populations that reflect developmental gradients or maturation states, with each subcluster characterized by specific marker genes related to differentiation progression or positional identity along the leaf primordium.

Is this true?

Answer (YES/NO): NO